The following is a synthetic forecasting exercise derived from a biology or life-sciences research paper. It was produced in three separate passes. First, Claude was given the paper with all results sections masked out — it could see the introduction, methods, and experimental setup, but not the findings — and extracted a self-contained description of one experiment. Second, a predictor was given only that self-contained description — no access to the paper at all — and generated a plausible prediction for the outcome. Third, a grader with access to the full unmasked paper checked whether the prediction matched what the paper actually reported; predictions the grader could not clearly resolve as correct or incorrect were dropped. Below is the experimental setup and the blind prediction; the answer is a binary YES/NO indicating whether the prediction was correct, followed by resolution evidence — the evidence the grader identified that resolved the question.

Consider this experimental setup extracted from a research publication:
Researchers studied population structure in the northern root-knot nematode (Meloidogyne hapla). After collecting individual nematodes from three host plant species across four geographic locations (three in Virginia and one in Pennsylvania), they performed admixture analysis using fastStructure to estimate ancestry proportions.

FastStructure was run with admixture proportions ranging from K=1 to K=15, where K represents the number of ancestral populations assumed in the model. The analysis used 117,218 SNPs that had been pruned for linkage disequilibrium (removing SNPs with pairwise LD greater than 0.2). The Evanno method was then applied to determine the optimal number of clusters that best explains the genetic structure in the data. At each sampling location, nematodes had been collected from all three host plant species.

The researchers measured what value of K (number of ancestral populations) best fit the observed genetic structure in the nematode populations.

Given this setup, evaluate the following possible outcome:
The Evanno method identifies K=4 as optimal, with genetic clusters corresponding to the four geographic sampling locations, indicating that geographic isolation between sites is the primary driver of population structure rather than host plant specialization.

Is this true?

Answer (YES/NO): YES